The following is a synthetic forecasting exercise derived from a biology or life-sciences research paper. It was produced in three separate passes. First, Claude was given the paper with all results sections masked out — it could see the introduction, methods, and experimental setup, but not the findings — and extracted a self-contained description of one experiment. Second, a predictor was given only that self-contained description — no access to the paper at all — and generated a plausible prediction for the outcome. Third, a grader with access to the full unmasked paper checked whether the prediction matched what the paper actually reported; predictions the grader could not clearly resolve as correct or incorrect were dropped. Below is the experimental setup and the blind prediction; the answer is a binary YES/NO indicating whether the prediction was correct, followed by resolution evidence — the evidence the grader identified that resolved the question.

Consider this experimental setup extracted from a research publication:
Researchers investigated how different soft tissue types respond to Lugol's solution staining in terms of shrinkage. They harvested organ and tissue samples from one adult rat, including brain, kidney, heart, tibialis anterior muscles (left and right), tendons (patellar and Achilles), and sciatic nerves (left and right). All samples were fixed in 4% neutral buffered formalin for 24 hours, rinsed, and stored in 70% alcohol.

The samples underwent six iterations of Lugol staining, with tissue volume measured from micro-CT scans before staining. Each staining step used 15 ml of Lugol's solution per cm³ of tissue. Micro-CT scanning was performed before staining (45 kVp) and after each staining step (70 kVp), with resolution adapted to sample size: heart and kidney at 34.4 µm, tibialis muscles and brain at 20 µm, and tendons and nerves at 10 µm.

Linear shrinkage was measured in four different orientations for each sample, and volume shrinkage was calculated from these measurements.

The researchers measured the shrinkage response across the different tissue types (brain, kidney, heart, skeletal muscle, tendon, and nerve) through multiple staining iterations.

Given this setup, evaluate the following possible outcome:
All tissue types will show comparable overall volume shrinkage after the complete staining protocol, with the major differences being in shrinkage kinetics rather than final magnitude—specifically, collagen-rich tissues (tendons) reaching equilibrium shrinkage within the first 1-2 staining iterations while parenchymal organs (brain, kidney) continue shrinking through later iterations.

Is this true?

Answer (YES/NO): NO